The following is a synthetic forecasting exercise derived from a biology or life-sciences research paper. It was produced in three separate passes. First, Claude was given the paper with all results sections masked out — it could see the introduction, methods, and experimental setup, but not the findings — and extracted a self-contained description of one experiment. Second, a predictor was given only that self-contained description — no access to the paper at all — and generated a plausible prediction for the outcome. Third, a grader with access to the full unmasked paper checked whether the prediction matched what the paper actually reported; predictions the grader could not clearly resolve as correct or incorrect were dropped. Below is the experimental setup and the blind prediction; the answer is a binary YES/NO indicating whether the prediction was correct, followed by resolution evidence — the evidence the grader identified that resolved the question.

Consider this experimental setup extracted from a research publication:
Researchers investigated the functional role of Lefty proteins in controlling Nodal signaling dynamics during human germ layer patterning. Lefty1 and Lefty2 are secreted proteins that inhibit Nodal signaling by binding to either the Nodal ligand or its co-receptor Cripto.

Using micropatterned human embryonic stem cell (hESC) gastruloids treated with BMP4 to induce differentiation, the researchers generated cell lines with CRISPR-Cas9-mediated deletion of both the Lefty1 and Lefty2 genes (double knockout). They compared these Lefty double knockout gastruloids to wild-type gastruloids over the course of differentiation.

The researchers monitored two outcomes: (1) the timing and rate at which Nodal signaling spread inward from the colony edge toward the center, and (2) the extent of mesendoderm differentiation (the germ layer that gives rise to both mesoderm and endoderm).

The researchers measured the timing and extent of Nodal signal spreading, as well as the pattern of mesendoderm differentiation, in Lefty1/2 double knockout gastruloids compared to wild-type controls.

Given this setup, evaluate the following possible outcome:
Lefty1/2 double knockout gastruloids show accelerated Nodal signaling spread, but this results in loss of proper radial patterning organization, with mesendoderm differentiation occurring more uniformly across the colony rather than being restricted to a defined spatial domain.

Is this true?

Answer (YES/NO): NO